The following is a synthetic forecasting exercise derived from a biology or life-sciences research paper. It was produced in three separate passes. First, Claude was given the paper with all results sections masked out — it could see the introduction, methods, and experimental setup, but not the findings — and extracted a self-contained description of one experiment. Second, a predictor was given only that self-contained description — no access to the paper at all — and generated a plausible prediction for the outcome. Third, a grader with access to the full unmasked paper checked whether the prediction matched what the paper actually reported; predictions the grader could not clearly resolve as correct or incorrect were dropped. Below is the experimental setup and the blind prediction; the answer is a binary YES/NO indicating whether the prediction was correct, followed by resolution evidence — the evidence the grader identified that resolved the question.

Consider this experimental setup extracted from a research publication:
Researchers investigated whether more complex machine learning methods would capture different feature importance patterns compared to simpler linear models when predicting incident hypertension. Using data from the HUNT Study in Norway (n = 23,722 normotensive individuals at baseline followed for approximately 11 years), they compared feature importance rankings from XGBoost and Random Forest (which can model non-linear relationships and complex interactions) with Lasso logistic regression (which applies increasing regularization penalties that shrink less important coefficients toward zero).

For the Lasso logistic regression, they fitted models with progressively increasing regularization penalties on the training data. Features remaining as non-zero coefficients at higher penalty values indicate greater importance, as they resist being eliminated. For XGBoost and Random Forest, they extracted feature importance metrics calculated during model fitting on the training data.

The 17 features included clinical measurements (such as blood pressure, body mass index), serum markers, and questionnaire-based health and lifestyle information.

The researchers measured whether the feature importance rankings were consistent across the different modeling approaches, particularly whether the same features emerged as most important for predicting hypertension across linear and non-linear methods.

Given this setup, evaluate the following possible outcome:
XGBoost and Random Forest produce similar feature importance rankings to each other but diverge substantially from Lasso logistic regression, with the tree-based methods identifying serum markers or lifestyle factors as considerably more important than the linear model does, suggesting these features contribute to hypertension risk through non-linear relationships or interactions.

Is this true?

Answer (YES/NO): NO